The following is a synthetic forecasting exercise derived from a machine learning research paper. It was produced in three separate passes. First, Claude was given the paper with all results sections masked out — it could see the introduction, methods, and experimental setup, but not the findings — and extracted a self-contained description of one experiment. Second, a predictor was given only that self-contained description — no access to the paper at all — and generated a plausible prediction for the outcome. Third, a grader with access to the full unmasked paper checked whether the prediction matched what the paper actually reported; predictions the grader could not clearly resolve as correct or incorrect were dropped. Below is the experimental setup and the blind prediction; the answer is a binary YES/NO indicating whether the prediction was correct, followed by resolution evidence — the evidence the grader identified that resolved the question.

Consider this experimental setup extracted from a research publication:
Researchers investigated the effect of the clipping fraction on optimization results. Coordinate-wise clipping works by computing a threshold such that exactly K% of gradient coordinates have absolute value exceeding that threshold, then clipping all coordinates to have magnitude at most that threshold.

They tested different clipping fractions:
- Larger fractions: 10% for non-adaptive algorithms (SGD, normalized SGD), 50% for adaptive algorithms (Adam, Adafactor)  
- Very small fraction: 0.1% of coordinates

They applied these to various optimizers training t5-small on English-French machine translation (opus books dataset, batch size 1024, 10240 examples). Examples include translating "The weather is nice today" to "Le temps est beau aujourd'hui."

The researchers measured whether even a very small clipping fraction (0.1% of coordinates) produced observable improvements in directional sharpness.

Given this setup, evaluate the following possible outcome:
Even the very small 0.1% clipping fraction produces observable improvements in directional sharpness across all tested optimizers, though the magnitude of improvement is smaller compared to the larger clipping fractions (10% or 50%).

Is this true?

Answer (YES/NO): YES